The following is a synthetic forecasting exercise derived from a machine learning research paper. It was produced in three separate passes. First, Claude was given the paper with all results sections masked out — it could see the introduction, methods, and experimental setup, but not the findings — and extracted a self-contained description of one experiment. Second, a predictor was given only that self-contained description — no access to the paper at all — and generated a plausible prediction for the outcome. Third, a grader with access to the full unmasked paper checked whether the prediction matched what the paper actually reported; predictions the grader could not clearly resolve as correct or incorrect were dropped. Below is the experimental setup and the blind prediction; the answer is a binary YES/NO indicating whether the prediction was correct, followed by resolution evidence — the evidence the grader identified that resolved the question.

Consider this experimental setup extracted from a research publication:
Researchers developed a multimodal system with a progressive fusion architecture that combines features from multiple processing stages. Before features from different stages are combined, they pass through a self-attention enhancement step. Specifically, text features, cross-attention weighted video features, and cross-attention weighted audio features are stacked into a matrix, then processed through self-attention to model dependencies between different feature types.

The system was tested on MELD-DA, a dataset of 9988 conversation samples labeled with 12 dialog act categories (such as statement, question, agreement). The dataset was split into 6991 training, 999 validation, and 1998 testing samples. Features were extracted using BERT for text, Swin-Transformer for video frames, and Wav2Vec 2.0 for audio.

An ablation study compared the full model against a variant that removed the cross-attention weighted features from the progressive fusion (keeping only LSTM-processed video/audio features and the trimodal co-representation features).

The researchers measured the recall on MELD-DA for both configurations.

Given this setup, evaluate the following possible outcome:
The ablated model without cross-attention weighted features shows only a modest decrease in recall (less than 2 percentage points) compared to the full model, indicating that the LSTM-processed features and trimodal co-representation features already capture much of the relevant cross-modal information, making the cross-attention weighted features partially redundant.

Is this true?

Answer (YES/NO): YES